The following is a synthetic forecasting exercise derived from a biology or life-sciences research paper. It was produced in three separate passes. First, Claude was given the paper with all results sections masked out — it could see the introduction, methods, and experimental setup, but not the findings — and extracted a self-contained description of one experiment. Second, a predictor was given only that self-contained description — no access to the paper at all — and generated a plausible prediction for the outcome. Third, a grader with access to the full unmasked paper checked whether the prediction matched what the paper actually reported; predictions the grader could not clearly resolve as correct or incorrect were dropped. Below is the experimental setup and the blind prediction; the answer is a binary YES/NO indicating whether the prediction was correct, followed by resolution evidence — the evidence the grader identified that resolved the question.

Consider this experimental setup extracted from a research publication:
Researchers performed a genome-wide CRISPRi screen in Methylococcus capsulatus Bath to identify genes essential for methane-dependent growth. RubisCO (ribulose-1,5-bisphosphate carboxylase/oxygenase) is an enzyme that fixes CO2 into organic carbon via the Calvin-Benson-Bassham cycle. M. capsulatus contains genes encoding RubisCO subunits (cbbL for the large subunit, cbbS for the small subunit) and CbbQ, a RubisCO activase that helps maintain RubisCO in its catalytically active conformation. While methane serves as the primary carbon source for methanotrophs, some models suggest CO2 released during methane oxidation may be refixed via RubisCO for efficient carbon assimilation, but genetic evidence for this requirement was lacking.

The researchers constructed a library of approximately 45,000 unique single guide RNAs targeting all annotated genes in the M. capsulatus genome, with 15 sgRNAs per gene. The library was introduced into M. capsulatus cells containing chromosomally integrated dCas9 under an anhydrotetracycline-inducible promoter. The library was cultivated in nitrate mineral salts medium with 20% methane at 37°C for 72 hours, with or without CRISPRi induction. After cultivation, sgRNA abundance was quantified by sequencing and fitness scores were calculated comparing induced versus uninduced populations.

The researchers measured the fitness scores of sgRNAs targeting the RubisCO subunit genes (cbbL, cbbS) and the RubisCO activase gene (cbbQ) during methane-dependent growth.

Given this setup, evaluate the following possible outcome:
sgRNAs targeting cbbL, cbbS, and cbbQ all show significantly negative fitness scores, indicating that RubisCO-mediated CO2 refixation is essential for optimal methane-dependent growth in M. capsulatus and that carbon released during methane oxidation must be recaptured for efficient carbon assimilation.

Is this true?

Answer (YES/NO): NO